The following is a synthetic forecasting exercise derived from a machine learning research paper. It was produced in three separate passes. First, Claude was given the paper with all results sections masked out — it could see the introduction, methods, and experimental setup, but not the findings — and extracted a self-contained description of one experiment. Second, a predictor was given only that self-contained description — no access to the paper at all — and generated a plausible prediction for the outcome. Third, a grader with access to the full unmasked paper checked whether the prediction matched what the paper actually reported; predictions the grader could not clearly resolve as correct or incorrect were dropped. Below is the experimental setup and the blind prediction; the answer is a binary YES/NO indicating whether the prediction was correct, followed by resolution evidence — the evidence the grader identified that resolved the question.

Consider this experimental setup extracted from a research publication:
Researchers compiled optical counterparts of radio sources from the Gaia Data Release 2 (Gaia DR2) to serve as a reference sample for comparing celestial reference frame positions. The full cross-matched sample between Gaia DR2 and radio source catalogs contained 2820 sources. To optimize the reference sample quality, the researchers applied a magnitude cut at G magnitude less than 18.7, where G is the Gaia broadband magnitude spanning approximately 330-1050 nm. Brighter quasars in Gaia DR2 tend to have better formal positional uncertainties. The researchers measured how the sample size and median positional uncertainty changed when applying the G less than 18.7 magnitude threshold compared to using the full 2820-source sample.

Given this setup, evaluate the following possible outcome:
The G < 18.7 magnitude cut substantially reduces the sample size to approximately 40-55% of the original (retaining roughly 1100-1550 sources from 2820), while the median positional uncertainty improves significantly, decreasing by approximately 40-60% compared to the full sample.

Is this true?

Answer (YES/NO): YES